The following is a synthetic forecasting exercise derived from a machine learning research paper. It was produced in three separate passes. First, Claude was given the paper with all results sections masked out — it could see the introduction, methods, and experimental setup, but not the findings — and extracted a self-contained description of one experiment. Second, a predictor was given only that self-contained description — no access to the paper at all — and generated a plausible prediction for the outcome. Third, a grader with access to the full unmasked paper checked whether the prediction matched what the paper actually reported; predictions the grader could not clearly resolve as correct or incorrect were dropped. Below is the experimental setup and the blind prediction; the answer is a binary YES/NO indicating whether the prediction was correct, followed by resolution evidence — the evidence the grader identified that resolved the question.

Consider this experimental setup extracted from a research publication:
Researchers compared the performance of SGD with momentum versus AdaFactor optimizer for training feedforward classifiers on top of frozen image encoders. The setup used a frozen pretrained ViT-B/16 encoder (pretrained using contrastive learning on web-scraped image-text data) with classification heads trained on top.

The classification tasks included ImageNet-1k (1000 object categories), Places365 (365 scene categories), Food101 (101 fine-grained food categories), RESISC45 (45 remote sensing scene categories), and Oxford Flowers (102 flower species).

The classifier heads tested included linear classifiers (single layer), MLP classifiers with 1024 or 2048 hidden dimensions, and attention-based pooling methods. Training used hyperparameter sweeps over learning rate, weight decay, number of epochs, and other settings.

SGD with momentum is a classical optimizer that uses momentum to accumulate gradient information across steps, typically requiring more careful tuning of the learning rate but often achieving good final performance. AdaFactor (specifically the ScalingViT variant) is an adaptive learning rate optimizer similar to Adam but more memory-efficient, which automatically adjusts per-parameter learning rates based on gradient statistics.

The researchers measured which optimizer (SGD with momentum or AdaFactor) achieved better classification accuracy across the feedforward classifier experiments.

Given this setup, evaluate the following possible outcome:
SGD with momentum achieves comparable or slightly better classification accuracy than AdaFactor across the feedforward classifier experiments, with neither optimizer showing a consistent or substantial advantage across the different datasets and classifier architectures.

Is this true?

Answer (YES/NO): NO